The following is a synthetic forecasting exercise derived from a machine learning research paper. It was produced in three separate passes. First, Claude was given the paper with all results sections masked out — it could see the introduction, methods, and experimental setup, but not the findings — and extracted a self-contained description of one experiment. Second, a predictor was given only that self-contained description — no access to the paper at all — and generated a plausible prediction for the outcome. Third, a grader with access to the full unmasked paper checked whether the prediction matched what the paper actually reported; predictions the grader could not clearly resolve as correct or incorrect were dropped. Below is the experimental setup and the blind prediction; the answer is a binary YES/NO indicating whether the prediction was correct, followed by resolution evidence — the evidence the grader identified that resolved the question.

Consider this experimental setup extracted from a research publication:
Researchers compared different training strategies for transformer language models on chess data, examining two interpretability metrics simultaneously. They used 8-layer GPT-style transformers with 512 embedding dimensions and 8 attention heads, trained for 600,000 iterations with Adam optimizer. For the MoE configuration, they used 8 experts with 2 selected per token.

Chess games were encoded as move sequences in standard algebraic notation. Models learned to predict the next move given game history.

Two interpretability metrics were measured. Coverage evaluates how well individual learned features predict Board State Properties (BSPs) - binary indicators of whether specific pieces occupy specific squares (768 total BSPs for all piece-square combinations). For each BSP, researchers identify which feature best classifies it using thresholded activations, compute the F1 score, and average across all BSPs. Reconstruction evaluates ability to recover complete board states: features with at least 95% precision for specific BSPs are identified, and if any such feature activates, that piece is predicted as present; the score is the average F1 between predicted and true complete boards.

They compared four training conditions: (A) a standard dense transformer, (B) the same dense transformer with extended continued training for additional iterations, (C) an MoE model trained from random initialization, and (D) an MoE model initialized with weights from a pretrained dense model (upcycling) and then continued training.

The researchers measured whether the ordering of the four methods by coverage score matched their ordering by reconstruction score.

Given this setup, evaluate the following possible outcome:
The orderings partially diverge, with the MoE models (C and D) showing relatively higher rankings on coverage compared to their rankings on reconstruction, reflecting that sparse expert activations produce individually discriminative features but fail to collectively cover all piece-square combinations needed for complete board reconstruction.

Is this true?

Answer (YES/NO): NO